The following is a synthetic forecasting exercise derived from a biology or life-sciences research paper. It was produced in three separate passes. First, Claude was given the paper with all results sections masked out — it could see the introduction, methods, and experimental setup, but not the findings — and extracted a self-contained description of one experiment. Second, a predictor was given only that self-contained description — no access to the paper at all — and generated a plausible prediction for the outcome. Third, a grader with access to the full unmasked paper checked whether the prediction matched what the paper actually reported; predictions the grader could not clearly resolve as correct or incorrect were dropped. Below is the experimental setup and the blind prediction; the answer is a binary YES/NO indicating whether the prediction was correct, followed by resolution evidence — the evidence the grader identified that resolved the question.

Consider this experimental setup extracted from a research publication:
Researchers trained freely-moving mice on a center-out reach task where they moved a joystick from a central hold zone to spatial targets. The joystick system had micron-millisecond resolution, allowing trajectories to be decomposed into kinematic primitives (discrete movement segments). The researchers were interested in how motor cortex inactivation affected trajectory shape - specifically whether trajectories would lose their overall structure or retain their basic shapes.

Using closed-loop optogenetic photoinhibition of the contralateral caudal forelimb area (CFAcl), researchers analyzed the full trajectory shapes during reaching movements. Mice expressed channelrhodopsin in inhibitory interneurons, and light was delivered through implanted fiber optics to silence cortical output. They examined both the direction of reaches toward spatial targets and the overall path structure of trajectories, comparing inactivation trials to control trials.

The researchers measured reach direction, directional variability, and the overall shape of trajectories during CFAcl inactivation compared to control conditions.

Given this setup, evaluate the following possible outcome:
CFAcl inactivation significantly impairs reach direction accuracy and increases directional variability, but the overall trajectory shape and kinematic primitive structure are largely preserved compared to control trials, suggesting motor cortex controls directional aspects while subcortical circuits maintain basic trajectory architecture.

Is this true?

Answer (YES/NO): NO